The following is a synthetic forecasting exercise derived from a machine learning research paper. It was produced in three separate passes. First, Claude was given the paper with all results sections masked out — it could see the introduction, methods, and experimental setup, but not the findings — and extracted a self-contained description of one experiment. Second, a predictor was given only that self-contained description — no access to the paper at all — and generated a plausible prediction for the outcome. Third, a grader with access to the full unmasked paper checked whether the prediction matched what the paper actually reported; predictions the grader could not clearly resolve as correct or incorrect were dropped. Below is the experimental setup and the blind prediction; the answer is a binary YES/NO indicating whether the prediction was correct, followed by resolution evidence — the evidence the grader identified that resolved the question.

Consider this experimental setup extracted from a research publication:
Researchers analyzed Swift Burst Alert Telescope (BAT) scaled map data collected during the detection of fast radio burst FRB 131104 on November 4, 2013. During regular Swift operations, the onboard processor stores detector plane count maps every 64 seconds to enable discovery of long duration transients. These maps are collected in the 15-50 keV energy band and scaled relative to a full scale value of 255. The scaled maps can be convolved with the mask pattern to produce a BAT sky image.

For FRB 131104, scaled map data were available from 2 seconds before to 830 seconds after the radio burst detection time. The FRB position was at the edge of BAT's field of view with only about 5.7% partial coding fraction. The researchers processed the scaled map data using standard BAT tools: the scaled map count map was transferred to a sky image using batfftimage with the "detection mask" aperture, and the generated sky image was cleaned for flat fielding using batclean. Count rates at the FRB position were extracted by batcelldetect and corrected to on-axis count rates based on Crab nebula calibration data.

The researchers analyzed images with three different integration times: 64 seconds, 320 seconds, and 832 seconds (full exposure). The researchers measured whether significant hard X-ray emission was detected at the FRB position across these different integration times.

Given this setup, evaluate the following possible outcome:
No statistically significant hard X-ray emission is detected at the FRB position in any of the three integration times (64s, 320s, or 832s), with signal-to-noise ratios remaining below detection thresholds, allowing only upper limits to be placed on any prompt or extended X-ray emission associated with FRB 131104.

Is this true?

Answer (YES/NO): YES